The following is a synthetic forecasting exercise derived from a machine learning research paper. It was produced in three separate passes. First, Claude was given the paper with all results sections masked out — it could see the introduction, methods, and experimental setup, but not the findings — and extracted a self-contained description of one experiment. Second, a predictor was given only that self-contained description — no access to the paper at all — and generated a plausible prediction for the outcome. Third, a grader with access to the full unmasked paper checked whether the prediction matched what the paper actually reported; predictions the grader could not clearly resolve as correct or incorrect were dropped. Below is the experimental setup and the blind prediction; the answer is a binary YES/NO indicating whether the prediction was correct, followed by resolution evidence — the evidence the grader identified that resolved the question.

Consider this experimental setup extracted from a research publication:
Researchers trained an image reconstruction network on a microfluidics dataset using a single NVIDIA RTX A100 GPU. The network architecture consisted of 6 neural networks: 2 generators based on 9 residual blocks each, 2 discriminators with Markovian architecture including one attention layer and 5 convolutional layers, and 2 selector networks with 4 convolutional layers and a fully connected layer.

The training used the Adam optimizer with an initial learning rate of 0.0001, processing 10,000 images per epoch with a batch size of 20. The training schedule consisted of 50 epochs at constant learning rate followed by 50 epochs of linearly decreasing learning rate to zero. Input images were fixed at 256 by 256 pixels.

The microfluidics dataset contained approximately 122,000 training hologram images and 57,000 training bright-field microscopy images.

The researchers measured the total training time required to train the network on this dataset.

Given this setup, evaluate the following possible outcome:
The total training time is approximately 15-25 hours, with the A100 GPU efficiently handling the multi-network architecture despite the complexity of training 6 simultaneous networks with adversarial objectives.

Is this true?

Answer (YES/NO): NO